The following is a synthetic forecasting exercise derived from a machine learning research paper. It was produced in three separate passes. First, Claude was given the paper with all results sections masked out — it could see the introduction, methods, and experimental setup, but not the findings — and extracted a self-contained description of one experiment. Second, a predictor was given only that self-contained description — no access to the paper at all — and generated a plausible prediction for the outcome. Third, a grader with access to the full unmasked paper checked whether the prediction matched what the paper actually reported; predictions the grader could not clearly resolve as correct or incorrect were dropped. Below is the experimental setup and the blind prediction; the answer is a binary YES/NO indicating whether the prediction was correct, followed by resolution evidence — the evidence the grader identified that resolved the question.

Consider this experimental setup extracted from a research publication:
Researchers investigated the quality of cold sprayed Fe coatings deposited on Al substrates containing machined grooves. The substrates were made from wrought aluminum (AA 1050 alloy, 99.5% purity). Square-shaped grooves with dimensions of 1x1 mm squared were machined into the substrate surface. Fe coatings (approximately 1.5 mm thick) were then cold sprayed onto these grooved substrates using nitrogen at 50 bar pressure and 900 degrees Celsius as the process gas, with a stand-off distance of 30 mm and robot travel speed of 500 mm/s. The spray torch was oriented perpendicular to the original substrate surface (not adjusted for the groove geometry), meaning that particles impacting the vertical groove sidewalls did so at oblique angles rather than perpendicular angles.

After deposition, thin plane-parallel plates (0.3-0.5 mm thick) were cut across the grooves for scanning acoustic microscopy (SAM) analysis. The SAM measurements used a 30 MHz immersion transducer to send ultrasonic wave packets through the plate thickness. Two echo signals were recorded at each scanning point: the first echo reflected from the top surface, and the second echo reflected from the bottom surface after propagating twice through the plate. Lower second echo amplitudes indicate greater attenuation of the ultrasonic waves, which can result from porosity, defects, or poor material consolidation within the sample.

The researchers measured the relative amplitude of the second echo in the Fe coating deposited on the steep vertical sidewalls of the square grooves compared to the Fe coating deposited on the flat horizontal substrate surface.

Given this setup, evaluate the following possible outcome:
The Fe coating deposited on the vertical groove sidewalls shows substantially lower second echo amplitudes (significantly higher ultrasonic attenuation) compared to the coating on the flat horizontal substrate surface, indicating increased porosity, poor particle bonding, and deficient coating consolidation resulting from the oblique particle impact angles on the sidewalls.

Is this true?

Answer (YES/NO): YES